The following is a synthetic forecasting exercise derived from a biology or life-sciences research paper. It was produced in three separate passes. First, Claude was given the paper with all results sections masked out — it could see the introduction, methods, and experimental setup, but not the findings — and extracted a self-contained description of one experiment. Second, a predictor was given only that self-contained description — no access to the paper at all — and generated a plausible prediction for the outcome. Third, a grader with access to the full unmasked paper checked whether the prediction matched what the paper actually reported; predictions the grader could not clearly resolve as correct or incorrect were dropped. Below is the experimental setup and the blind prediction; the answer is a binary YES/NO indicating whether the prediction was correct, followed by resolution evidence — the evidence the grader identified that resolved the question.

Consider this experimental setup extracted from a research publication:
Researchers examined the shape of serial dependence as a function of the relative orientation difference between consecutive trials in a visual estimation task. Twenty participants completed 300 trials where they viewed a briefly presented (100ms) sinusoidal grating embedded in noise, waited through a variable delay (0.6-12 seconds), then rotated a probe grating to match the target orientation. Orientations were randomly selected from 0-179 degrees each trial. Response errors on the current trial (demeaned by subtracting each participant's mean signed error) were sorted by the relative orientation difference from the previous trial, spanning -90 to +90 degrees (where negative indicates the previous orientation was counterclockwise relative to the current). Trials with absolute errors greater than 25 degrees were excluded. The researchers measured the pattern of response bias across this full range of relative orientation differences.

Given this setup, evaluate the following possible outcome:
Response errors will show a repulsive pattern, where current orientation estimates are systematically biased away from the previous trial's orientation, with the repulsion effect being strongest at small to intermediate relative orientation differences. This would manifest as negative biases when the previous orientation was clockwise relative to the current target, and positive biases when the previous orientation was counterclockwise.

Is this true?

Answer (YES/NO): NO